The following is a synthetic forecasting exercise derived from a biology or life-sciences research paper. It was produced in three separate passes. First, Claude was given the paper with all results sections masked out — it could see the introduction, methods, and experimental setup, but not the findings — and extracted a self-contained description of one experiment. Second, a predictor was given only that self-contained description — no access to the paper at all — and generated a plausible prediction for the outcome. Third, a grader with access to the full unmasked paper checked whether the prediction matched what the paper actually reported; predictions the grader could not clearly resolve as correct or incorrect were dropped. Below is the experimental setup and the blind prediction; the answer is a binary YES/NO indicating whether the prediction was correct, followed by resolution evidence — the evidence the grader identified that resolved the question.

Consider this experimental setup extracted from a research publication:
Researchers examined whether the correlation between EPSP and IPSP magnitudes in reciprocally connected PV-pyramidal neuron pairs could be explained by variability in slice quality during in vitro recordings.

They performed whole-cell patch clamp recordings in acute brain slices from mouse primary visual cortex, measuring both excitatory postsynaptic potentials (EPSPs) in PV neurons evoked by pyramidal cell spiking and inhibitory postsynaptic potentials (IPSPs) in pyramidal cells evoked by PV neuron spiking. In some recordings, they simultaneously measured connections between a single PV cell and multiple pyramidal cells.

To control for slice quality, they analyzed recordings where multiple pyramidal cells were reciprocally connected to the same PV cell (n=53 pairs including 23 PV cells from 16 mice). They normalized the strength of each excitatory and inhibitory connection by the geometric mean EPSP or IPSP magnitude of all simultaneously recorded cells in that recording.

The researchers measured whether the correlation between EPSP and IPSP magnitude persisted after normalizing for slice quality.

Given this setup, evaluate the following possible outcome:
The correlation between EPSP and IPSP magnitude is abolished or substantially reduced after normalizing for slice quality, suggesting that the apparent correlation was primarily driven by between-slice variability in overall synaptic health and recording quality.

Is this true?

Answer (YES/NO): NO